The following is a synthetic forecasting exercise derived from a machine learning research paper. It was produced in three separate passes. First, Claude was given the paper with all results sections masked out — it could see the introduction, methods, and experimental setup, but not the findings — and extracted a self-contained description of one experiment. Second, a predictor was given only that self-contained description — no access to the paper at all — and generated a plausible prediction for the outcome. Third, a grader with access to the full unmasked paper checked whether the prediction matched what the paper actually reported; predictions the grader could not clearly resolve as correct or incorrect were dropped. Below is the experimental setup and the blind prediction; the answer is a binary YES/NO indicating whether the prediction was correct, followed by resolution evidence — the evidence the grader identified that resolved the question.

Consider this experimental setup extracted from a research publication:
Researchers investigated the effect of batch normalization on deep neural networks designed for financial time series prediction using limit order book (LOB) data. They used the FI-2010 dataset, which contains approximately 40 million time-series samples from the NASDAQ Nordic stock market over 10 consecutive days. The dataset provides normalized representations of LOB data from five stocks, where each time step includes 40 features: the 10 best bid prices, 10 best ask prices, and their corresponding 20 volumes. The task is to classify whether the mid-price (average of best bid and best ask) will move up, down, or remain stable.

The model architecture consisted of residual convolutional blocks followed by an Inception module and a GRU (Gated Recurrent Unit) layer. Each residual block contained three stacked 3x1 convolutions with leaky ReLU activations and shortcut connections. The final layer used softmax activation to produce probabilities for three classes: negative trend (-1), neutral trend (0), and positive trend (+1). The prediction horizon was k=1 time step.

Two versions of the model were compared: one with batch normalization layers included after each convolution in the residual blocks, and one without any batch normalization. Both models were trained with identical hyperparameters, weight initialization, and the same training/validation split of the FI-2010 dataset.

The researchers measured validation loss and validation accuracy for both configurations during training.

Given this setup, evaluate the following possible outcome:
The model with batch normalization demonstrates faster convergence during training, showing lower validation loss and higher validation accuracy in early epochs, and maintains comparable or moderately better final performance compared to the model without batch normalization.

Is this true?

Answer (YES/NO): NO